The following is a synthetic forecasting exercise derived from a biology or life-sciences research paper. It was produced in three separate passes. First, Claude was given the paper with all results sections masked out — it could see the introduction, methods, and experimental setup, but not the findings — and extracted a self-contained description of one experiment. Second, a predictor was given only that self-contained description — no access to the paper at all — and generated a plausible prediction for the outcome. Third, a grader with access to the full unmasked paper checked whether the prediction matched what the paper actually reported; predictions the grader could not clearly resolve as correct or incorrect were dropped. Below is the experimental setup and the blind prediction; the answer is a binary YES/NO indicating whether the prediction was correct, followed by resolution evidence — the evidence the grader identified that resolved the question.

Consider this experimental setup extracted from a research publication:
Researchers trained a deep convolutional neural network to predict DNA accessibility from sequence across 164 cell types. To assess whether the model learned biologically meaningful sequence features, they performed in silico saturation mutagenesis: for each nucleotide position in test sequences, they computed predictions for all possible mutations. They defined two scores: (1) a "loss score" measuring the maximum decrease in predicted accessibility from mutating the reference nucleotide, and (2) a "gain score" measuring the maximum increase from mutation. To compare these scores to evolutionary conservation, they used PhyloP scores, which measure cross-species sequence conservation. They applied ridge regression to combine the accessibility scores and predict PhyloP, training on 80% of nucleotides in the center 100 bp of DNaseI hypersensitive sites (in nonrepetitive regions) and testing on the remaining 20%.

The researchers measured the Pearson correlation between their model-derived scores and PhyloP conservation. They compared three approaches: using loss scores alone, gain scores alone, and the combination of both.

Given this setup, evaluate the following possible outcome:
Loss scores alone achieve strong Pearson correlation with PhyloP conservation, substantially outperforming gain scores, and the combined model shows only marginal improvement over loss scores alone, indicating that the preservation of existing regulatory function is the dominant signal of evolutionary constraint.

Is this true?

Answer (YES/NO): NO